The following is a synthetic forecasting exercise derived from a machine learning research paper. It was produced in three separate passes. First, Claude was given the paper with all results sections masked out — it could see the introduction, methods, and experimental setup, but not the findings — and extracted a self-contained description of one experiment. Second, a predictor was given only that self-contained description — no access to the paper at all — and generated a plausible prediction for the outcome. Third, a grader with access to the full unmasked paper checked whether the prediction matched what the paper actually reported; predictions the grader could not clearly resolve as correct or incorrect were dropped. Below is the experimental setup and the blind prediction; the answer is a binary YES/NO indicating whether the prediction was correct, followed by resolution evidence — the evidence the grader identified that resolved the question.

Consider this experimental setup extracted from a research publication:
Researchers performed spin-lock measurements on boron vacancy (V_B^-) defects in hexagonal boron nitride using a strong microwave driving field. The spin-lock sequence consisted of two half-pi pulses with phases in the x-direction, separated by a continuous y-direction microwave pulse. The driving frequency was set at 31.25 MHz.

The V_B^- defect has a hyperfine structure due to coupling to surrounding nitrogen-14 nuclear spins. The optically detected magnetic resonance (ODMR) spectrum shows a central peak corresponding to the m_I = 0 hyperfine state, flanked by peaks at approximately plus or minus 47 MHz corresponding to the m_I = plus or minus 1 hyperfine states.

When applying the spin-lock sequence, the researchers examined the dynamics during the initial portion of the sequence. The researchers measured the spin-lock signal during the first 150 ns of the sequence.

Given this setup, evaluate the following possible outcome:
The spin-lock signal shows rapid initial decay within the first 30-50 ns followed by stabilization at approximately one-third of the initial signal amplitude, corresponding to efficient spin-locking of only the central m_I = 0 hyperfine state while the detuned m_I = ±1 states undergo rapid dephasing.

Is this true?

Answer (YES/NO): NO